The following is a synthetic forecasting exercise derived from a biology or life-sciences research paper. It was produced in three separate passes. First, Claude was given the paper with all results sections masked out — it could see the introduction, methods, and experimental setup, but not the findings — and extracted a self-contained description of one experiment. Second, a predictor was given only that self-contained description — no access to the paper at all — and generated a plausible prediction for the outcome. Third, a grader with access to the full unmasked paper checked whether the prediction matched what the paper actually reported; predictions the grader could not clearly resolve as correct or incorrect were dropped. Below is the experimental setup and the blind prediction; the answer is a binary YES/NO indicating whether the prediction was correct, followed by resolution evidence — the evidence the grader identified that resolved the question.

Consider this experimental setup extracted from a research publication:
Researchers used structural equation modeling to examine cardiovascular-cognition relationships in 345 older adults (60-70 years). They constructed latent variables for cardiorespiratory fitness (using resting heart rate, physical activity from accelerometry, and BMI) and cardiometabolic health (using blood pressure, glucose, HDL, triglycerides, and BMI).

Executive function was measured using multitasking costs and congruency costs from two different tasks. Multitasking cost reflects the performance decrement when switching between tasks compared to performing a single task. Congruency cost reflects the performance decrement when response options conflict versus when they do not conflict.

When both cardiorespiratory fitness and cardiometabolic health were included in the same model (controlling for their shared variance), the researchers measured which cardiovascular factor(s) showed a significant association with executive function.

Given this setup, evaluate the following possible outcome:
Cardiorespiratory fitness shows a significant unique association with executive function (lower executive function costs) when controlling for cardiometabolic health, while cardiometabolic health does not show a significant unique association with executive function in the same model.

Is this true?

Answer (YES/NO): YES